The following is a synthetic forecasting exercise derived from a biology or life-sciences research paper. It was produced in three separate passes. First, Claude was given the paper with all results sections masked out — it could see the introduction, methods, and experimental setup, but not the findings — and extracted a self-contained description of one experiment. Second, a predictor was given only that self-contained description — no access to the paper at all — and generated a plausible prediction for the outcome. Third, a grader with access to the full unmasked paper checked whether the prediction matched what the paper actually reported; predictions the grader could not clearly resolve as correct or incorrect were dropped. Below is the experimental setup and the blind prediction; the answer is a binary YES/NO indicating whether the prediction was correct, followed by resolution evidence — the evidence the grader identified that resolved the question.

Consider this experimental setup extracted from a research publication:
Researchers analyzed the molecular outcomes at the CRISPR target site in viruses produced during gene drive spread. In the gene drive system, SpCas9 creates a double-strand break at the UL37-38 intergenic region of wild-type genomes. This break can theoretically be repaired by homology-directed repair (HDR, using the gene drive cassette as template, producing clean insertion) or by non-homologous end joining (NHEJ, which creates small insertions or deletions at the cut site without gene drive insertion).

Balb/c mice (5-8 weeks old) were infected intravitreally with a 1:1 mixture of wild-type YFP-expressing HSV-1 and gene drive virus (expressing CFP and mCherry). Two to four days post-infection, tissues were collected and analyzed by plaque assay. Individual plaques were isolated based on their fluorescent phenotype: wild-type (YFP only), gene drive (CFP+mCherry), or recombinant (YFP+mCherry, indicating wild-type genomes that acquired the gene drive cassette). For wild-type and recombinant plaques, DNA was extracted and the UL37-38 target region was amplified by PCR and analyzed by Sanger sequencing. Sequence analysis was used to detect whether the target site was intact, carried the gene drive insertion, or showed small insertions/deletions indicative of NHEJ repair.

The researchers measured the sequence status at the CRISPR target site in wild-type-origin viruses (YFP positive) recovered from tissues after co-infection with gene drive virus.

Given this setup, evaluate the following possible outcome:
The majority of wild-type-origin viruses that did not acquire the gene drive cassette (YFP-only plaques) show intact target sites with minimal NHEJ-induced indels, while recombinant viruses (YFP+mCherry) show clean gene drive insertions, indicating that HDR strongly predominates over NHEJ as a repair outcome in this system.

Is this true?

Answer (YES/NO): YES